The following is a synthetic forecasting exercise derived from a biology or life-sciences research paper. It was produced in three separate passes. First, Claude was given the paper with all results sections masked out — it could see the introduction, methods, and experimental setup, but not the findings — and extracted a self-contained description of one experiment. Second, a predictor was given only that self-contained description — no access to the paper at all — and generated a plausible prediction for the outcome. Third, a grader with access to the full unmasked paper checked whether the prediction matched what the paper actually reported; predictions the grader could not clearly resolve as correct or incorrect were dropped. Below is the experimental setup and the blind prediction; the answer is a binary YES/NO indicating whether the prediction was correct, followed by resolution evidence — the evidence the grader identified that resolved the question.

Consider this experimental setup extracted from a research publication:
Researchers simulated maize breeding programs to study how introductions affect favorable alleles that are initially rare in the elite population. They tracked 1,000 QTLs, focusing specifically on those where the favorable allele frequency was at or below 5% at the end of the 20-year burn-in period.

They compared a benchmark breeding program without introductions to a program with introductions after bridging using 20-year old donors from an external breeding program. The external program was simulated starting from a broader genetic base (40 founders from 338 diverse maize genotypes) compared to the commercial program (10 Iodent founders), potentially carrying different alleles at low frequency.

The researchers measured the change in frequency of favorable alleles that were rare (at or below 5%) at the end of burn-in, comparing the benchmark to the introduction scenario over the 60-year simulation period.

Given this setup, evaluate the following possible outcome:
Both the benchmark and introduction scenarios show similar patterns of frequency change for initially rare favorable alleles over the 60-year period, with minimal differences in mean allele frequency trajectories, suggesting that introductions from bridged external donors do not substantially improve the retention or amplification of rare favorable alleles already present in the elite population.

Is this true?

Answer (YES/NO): NO